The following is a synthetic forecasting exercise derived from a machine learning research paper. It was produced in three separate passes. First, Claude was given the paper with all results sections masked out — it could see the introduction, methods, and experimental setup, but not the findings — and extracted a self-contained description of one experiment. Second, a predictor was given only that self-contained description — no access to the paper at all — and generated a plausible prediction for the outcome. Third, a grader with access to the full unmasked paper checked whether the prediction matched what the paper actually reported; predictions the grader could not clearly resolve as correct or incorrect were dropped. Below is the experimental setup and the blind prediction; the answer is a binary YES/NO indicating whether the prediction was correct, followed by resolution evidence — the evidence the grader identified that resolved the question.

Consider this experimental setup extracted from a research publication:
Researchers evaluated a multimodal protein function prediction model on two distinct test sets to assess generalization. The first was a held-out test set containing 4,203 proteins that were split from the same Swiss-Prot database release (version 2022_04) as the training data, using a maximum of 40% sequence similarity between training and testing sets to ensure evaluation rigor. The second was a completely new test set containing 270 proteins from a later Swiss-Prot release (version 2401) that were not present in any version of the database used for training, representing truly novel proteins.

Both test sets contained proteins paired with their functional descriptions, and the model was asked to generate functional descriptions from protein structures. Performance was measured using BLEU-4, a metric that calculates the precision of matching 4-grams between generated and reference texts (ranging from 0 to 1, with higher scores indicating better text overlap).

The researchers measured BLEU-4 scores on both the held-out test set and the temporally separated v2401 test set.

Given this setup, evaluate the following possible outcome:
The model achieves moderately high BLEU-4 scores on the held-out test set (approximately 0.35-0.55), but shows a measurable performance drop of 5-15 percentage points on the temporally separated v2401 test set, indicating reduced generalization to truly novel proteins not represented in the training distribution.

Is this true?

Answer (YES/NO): NO